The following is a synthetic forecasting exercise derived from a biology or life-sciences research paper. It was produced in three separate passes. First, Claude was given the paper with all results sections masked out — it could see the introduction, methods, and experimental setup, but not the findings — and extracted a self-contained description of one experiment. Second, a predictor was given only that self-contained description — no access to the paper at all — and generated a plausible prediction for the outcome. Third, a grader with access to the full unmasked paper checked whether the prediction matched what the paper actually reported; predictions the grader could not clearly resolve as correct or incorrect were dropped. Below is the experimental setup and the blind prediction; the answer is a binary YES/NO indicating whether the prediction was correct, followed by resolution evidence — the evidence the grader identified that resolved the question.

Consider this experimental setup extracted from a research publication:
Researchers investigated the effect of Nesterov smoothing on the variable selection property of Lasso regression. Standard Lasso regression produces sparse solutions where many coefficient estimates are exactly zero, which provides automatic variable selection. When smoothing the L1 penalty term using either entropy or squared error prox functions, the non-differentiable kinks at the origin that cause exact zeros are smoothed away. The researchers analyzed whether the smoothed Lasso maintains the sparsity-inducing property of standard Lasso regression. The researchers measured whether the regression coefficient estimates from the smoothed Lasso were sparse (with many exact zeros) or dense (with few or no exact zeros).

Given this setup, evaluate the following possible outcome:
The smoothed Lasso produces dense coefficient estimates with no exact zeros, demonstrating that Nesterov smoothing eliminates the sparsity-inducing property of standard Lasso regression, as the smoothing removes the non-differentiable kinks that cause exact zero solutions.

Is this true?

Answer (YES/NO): YES